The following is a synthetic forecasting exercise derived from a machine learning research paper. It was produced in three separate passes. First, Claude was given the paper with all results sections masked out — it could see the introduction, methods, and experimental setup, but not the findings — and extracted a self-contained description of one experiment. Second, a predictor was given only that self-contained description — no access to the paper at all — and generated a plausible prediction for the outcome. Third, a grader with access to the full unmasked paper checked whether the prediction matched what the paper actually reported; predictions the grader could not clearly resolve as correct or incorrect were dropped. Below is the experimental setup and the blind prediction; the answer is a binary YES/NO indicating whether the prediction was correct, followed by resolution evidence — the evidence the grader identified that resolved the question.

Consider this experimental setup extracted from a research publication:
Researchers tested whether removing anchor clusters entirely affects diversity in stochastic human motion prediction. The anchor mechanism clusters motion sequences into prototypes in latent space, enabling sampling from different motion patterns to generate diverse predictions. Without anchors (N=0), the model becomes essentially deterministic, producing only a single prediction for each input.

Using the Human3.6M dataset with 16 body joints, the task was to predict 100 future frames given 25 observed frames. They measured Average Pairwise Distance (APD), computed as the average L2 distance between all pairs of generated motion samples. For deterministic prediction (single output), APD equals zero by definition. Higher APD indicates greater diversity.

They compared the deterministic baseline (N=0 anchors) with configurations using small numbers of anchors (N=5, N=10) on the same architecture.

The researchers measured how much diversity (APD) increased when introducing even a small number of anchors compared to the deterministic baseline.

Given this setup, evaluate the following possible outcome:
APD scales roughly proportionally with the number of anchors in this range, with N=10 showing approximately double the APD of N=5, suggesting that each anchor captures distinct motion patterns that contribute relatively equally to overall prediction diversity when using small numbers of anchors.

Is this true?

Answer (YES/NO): NO